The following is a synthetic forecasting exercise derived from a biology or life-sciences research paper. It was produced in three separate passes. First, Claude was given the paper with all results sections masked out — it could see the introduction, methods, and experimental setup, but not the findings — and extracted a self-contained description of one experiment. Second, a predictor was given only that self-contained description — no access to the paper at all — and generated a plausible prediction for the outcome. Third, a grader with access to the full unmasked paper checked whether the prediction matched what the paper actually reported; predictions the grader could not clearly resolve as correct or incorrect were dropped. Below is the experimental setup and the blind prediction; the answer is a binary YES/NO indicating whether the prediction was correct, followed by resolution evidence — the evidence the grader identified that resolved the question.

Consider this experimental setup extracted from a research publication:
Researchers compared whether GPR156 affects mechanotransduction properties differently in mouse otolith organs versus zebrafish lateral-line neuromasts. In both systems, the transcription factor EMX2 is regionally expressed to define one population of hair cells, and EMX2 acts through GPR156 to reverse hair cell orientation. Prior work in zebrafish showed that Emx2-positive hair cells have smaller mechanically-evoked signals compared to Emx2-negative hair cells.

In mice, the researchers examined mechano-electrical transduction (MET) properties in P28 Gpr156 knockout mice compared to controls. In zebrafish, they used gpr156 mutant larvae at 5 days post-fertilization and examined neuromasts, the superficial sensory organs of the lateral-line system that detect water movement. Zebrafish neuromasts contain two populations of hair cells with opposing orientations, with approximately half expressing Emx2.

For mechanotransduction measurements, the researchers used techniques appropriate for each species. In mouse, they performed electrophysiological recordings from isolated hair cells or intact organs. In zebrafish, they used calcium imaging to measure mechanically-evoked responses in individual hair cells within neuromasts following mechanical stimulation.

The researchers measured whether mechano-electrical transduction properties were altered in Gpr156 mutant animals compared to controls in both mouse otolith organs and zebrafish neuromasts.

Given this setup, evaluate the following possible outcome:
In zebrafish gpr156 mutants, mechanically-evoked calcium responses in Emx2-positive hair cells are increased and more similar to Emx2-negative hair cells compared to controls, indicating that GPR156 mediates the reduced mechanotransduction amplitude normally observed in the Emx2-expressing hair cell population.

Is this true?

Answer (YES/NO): YES